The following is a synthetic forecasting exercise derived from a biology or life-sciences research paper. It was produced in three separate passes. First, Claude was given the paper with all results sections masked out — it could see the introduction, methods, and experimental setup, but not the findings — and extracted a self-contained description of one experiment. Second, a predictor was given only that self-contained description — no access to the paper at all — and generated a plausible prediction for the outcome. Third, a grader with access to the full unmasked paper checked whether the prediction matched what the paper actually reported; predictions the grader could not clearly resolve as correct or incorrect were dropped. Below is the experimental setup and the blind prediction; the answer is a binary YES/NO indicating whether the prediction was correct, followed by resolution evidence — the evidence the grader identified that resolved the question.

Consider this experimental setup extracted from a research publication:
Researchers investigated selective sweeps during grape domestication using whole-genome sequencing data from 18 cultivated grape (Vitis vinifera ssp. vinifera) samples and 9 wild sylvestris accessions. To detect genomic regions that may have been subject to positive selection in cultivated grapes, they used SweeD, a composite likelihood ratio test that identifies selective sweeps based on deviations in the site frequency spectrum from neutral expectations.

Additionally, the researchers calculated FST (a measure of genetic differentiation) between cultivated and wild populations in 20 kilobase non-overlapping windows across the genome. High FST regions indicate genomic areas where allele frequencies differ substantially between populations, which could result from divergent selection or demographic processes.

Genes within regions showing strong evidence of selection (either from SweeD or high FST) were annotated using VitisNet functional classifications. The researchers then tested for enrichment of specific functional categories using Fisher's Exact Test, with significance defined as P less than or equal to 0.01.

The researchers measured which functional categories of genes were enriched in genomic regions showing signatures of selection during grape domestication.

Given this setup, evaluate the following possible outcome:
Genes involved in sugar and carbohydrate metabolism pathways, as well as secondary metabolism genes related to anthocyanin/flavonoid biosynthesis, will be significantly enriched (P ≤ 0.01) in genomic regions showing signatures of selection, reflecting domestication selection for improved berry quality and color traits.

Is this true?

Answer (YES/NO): NO